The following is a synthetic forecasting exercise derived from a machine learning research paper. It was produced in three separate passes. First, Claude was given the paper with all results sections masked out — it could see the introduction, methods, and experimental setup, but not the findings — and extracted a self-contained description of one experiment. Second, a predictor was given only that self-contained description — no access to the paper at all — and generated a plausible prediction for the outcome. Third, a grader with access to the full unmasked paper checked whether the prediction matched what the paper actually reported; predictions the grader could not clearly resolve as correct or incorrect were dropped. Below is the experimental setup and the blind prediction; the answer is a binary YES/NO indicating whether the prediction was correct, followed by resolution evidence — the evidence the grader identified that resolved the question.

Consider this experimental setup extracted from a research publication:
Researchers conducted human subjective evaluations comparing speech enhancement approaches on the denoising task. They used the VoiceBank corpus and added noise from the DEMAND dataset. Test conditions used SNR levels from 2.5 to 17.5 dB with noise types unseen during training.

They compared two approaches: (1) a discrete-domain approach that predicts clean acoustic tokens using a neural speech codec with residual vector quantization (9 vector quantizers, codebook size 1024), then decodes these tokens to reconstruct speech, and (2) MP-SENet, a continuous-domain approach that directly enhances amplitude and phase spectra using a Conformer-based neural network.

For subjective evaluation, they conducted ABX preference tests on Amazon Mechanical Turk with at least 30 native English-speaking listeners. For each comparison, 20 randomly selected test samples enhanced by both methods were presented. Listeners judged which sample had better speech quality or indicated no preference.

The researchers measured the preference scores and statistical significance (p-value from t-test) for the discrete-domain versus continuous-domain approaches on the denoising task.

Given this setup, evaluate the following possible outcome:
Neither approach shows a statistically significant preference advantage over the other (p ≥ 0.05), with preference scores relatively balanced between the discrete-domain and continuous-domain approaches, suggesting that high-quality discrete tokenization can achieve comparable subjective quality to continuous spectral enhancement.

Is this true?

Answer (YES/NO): YES